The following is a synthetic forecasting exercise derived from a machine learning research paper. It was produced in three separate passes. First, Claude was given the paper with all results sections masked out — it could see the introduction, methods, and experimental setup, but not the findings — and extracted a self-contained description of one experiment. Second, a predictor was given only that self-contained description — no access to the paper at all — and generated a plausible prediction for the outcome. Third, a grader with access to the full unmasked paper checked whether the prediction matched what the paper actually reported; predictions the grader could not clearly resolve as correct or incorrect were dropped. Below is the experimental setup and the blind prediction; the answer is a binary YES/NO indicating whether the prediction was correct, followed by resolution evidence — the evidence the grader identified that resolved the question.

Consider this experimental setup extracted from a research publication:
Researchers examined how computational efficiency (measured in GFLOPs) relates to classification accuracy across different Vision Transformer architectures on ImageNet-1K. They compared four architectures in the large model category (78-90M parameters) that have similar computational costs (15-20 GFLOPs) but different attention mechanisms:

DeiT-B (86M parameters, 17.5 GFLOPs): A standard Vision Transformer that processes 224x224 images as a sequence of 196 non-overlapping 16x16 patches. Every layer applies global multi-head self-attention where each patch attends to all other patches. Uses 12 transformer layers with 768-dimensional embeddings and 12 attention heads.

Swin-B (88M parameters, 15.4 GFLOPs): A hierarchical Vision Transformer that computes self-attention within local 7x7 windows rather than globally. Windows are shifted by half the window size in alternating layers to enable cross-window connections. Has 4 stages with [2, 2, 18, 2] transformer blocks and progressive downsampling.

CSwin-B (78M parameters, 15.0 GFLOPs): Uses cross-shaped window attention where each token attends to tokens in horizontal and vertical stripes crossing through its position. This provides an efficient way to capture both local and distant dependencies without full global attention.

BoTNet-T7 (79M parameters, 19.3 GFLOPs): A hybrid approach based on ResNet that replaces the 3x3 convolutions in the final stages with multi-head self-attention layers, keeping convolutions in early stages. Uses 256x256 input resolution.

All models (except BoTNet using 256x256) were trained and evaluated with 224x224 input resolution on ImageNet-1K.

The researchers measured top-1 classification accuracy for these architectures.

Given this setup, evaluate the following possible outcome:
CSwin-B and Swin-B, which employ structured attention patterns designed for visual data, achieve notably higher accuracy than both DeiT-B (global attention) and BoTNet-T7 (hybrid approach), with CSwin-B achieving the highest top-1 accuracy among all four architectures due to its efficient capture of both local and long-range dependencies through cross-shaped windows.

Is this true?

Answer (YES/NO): NO